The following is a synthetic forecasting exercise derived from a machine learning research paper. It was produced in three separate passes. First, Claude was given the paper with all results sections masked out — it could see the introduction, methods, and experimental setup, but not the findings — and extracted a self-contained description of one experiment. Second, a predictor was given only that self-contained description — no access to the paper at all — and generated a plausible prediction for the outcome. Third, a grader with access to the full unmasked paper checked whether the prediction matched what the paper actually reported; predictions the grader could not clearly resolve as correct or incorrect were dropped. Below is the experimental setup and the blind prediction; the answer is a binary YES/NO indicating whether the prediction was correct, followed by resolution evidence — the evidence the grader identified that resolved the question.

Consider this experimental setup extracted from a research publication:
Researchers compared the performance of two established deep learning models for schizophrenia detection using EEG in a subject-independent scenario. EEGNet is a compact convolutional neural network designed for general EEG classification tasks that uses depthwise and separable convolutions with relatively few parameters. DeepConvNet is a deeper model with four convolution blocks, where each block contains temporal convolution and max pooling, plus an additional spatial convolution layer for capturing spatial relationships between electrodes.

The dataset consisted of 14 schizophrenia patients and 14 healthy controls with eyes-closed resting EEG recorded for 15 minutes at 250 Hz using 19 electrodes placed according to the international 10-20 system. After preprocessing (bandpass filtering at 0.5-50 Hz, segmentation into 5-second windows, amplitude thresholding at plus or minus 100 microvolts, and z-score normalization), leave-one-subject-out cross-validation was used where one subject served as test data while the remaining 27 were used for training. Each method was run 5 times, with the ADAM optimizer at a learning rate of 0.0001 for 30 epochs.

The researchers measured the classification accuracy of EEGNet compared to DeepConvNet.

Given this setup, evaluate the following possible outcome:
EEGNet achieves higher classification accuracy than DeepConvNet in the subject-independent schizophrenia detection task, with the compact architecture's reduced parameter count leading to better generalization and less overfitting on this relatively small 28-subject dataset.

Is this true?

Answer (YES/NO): YES